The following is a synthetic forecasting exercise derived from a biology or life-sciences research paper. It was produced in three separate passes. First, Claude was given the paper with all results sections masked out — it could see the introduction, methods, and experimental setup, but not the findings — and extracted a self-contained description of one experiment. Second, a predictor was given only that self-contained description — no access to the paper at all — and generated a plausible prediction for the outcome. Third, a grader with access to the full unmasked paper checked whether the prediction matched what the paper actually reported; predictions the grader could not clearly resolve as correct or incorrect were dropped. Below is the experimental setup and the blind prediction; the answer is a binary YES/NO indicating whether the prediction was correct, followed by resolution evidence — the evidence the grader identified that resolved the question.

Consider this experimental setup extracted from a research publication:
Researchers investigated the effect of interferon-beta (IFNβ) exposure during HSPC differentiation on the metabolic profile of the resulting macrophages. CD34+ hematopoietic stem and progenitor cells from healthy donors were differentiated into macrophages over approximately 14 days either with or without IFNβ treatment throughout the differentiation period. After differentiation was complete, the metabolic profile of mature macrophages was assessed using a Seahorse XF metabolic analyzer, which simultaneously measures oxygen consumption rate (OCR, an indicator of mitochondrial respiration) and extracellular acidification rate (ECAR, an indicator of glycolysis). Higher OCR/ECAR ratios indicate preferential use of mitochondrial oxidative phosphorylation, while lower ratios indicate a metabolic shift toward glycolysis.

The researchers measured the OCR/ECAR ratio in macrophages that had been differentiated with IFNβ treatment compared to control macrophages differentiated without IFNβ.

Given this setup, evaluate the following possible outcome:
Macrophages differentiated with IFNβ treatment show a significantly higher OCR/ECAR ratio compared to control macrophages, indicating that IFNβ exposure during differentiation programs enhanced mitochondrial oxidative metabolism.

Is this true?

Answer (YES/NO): NO